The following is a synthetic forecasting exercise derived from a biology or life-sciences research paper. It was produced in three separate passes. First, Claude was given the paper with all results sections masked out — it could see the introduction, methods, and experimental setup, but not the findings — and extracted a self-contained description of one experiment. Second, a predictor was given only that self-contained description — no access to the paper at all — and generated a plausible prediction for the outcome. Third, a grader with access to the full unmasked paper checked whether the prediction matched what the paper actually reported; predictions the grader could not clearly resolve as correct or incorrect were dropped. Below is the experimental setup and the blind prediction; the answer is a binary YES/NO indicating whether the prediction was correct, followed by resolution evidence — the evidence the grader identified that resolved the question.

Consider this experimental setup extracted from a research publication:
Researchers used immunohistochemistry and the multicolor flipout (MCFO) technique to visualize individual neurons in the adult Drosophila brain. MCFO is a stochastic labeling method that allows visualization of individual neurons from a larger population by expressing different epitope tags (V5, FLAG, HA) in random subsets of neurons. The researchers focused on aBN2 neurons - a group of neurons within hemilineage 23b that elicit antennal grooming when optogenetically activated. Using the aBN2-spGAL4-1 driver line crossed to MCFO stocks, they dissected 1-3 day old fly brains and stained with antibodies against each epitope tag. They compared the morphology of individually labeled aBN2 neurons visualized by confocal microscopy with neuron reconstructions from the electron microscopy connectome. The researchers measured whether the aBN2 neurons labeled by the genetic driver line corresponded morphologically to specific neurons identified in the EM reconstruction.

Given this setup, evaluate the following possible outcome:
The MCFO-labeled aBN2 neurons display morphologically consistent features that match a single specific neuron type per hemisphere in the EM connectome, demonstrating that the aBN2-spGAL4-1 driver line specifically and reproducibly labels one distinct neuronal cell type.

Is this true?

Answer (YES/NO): NO